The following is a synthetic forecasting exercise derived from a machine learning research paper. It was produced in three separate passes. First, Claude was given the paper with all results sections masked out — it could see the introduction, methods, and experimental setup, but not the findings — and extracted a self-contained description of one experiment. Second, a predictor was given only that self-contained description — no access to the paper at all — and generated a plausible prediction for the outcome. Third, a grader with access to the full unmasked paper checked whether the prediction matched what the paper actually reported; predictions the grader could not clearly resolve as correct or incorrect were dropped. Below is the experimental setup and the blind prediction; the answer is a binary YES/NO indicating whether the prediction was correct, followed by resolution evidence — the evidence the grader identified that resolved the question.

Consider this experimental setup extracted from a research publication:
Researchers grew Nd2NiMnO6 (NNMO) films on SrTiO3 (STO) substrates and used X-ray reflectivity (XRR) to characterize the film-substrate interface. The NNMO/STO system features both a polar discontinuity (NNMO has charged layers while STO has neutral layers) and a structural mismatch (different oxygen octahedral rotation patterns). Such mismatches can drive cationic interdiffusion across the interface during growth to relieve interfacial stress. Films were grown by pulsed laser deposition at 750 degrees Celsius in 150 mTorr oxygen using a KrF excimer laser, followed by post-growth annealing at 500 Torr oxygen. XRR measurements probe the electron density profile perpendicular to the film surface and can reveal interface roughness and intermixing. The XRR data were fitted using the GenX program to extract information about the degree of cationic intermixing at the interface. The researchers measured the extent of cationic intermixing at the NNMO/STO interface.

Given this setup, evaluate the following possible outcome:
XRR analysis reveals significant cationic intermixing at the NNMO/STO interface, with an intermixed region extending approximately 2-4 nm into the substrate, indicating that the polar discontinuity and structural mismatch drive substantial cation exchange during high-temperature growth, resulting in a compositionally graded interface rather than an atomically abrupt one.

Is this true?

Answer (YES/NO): NO